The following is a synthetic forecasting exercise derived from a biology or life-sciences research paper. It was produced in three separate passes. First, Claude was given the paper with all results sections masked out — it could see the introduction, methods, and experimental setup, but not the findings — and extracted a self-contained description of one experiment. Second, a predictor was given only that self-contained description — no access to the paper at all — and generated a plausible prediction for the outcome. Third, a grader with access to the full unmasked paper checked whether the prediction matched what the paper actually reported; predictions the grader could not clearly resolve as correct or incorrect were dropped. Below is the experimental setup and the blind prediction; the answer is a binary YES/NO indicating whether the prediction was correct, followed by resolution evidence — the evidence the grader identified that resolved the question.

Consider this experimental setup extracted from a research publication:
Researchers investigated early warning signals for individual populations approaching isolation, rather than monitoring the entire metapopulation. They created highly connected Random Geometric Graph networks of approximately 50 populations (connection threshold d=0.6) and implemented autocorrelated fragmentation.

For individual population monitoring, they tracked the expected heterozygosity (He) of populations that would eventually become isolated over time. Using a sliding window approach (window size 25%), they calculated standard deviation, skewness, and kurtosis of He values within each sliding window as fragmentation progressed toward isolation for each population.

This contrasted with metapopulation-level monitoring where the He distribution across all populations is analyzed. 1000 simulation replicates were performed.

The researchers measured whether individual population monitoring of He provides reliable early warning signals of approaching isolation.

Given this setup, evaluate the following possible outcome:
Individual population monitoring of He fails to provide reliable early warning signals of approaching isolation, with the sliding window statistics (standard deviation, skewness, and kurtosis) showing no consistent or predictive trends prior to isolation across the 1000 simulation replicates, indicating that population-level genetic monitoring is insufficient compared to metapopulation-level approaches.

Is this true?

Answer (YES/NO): NO